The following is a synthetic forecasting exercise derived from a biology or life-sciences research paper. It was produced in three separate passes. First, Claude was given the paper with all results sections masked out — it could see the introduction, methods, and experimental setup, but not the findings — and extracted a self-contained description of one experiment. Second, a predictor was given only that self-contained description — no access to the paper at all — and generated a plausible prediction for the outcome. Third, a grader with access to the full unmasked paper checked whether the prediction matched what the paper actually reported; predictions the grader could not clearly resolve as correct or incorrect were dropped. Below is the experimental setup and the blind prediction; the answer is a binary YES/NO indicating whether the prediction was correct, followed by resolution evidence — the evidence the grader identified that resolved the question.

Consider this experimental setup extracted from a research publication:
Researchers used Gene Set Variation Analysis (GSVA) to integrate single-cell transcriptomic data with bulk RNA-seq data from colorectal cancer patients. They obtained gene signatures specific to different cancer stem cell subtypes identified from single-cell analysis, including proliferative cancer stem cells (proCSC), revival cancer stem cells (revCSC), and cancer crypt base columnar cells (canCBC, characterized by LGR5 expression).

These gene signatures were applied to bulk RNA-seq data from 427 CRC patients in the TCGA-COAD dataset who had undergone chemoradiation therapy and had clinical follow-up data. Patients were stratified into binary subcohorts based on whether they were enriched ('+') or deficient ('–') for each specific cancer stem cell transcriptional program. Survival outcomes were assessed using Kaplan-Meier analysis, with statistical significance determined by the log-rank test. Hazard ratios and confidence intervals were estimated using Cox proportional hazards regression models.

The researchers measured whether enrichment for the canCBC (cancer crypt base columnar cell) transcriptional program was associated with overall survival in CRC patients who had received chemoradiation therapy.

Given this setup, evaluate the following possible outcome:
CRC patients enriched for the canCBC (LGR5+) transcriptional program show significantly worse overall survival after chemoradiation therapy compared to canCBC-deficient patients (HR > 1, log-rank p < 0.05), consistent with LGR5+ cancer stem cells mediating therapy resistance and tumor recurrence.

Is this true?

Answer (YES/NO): YES